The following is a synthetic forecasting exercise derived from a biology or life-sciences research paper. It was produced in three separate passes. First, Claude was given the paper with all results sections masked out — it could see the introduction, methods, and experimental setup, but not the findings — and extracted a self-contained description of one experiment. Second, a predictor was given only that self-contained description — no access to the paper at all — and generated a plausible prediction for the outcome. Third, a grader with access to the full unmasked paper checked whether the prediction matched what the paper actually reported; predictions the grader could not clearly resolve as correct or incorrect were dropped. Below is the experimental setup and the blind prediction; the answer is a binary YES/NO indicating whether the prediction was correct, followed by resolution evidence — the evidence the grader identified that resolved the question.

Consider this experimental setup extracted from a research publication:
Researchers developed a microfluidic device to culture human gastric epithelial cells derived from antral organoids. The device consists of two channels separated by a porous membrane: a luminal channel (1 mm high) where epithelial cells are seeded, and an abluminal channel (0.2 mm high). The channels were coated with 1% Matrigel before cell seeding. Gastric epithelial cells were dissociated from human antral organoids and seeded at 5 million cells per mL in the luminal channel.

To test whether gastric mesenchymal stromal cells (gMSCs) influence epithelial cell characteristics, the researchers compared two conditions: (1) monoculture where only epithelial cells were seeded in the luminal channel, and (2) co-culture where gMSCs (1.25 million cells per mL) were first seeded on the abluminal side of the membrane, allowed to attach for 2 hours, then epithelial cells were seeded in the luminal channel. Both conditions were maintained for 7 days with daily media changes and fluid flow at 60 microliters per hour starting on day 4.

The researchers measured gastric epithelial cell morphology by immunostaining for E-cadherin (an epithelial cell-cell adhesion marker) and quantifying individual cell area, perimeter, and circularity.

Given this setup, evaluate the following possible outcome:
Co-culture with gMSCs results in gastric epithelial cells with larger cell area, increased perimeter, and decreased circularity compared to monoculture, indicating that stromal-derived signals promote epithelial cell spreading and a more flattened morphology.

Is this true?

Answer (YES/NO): NO